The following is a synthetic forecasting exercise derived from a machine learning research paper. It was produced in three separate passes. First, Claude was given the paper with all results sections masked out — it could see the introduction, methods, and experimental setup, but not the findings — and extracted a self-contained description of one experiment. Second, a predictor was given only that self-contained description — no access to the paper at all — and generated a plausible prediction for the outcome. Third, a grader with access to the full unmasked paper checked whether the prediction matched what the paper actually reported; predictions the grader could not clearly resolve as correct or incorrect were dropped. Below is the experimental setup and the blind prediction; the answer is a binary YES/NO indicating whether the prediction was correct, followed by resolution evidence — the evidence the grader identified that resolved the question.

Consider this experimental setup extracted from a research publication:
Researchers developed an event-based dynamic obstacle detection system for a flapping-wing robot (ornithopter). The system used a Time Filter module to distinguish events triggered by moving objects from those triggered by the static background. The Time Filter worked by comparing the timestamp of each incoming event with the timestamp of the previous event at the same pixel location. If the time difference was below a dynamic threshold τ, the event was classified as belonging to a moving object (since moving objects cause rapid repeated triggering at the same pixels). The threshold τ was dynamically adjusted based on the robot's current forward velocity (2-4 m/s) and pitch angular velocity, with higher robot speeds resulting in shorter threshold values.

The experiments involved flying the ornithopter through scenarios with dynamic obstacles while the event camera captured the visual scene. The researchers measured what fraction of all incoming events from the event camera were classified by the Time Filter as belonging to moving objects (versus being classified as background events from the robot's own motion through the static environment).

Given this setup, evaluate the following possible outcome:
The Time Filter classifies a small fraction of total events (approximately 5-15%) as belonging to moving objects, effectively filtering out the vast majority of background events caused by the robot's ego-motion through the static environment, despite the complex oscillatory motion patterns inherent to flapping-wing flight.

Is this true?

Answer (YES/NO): NO